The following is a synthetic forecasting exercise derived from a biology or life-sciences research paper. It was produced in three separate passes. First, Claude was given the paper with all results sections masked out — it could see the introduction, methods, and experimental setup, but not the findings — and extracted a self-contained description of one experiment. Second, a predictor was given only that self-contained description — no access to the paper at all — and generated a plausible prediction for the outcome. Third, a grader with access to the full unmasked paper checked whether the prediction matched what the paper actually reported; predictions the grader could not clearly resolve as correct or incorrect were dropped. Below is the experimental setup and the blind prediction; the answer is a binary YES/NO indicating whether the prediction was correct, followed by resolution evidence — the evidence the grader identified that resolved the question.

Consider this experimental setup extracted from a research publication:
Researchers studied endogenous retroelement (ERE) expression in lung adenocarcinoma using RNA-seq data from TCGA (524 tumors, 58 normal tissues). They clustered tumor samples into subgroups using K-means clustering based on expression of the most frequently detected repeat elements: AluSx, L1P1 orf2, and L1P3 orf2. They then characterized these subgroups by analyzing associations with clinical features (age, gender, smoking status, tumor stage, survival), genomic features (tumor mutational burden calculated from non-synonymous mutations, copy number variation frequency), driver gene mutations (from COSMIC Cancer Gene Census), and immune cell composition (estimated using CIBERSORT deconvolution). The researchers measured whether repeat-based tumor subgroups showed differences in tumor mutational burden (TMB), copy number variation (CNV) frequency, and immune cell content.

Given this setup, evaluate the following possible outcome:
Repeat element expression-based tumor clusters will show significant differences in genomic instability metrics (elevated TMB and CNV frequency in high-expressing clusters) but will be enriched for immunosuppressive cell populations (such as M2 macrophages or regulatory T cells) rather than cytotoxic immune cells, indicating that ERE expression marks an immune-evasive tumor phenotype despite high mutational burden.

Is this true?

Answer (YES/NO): NO